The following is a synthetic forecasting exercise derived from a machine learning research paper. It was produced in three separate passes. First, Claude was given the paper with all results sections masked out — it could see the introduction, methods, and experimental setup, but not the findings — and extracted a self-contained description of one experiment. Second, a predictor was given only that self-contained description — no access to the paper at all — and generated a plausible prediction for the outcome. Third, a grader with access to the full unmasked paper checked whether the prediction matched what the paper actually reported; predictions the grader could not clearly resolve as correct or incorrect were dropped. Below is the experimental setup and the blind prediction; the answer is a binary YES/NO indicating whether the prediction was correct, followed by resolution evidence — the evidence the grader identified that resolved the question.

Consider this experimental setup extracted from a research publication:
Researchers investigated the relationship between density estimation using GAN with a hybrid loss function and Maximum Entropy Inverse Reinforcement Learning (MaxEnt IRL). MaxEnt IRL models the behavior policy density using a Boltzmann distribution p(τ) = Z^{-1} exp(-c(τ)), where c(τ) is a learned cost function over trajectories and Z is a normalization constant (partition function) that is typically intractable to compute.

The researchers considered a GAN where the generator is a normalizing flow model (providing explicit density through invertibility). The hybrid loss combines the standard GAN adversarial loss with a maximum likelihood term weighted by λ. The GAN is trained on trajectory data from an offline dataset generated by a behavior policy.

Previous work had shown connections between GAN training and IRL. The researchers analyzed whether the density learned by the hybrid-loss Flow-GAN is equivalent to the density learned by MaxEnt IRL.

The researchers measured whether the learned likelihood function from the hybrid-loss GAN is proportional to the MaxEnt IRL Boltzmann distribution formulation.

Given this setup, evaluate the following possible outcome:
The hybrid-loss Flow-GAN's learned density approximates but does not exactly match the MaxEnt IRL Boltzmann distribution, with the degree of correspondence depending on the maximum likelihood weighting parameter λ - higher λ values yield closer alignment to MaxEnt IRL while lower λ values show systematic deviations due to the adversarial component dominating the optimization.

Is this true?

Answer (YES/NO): NO